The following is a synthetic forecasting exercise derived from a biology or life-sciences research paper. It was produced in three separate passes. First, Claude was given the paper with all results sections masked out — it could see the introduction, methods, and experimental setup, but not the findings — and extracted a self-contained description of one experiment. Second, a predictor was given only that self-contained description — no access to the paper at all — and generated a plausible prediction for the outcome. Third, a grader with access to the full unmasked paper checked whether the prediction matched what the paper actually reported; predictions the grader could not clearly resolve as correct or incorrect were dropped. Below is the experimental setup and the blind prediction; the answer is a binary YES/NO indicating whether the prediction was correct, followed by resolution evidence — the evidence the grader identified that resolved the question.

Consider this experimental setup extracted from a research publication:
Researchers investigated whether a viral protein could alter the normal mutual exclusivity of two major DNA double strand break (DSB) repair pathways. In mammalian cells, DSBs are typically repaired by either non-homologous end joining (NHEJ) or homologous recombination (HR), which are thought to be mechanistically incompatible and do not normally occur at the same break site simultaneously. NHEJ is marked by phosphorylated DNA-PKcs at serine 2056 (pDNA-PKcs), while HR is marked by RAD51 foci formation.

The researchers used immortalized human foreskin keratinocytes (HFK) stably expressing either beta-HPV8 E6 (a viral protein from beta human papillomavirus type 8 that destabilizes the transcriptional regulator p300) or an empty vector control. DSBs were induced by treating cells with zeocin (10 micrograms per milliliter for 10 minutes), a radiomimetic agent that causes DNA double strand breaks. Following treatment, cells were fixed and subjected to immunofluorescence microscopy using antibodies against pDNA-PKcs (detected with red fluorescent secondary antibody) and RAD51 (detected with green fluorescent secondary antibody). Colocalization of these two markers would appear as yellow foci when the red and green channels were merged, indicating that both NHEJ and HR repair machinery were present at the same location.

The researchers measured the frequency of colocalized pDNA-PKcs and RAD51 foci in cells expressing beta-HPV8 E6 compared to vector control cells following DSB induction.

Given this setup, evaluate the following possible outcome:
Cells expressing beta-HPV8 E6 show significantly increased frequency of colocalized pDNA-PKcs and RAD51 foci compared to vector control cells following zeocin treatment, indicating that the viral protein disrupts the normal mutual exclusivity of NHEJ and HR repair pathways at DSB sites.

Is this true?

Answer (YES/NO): YES